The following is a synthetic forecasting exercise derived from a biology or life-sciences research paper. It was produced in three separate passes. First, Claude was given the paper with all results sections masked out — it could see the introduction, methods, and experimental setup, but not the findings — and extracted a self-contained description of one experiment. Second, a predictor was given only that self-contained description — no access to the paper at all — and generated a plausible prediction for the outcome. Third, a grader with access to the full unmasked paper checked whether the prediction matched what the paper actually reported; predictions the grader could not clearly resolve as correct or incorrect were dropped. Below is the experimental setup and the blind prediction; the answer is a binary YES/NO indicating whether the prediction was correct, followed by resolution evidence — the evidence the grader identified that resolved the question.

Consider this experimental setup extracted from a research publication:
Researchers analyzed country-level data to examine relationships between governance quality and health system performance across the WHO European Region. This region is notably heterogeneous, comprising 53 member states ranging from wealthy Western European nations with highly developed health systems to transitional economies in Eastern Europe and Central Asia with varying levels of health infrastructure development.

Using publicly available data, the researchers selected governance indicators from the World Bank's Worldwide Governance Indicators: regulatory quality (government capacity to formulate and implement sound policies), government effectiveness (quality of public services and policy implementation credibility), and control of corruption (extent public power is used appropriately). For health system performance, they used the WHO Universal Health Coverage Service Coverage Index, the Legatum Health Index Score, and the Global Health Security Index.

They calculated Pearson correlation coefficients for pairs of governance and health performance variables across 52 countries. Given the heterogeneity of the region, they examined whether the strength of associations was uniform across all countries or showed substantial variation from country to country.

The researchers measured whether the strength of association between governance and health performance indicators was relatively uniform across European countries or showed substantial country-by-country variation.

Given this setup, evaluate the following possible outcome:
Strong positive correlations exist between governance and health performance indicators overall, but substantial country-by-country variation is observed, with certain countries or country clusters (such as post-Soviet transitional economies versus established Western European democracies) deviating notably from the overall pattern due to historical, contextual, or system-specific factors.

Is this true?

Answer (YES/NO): YES